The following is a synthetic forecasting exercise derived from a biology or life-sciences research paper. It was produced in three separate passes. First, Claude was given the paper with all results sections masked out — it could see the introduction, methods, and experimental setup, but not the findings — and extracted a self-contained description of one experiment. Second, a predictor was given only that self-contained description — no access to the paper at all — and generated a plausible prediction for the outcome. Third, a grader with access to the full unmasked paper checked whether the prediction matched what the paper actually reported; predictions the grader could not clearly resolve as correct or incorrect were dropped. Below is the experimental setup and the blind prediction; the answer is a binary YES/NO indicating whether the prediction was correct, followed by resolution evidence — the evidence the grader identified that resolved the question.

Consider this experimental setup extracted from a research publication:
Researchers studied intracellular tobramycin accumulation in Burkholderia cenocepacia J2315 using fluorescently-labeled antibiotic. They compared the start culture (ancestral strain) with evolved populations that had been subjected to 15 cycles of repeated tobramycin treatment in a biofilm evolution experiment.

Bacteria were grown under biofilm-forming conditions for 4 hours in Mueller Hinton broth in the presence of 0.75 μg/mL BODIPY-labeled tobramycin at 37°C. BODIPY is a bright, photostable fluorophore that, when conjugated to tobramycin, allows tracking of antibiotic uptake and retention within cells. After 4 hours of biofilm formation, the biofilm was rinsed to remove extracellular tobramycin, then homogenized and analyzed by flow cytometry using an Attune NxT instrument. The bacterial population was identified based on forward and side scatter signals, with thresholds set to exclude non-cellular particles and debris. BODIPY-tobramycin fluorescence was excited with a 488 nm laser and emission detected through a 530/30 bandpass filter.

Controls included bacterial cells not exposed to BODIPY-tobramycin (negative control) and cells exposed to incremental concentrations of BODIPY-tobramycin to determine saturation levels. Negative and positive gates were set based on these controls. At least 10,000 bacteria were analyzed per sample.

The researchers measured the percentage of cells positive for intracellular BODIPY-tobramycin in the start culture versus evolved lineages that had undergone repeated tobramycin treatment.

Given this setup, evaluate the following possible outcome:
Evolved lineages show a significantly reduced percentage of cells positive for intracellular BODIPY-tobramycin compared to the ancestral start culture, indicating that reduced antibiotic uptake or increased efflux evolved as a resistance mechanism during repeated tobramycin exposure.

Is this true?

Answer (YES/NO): YES